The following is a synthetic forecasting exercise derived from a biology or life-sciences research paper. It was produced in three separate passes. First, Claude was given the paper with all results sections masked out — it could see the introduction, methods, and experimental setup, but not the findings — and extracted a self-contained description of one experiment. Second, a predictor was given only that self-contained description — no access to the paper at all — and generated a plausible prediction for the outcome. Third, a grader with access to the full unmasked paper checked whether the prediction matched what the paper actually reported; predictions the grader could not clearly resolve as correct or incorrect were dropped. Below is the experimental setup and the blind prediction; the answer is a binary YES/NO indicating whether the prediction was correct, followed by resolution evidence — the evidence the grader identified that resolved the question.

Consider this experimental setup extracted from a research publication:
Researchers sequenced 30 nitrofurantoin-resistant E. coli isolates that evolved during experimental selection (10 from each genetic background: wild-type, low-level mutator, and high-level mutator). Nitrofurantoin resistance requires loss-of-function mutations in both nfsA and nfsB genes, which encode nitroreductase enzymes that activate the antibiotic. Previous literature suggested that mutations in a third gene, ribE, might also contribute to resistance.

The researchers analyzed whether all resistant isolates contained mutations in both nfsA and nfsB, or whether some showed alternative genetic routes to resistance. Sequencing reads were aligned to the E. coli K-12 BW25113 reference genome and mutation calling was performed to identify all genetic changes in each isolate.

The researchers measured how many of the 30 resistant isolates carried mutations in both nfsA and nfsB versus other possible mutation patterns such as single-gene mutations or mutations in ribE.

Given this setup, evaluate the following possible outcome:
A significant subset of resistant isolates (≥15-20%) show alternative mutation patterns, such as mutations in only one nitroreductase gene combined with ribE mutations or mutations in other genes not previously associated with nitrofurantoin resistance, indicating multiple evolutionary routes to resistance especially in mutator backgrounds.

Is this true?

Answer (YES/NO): NO